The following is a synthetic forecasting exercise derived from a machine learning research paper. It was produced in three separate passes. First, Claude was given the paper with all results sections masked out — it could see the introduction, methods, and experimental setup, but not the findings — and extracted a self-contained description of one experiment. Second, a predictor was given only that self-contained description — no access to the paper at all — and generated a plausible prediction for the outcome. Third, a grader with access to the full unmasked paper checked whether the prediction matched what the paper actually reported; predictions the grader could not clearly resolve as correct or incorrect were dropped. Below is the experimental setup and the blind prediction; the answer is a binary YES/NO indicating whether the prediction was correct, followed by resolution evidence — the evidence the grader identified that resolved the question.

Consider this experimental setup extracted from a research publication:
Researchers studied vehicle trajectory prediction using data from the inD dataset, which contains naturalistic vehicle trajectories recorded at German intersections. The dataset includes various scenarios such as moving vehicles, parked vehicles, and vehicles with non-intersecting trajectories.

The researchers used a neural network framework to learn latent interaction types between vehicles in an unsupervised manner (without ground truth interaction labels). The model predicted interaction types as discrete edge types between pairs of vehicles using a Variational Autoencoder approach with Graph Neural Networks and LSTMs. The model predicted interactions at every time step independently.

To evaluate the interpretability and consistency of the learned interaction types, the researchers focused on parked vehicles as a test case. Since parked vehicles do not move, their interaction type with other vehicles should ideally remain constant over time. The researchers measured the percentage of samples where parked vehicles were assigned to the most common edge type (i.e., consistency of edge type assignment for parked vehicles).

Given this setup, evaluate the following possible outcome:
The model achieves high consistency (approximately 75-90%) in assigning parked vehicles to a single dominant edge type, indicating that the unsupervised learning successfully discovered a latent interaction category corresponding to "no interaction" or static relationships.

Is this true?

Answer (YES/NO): NO